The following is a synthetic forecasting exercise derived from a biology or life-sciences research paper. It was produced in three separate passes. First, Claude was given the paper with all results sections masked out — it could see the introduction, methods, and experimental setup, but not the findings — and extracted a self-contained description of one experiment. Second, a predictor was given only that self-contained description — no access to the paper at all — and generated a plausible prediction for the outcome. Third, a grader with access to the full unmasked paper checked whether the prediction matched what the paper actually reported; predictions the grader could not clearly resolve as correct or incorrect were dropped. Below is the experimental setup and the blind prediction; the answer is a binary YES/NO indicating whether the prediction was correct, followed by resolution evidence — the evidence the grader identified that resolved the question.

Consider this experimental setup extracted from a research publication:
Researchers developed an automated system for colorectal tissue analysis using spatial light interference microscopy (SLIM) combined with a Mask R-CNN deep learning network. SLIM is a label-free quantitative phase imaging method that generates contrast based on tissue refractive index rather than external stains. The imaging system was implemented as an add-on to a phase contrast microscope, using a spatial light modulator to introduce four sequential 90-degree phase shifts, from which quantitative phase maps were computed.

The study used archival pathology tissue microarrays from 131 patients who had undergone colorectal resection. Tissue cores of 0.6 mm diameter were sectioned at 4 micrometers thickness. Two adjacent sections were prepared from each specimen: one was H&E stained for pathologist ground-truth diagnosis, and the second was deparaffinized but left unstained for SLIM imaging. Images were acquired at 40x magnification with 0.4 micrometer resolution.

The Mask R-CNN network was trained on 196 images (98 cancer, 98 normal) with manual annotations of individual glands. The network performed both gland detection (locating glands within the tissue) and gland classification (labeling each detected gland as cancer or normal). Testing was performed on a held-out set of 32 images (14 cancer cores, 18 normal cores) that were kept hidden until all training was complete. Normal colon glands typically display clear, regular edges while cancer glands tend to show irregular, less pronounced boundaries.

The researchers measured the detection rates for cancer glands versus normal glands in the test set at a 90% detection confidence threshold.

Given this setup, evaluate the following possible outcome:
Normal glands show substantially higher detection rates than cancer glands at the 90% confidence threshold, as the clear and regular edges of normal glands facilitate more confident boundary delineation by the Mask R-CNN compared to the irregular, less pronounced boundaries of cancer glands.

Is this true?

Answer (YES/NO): YES